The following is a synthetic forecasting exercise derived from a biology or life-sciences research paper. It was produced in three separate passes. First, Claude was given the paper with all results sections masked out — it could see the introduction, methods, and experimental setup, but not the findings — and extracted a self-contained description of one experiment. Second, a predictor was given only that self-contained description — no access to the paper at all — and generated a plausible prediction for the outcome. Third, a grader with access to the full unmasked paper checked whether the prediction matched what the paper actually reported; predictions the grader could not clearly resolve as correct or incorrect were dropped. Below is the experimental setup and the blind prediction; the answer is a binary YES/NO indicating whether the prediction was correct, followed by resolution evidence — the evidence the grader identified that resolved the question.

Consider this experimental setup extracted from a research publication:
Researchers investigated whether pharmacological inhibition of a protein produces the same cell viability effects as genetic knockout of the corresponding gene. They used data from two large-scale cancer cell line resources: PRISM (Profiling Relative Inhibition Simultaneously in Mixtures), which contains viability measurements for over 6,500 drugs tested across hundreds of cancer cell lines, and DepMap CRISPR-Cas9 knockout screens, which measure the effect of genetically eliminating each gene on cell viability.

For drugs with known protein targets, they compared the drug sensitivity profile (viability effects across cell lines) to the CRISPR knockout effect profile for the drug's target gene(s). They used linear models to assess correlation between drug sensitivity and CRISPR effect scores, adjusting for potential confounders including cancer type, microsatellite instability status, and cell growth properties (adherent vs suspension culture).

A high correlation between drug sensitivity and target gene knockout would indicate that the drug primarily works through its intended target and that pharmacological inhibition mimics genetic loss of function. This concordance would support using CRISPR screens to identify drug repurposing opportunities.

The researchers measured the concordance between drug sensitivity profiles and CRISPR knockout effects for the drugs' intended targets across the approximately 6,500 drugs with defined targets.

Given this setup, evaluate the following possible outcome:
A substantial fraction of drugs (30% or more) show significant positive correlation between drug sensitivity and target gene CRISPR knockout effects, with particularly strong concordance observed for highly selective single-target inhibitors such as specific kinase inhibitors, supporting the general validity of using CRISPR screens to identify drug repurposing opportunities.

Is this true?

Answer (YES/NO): NO